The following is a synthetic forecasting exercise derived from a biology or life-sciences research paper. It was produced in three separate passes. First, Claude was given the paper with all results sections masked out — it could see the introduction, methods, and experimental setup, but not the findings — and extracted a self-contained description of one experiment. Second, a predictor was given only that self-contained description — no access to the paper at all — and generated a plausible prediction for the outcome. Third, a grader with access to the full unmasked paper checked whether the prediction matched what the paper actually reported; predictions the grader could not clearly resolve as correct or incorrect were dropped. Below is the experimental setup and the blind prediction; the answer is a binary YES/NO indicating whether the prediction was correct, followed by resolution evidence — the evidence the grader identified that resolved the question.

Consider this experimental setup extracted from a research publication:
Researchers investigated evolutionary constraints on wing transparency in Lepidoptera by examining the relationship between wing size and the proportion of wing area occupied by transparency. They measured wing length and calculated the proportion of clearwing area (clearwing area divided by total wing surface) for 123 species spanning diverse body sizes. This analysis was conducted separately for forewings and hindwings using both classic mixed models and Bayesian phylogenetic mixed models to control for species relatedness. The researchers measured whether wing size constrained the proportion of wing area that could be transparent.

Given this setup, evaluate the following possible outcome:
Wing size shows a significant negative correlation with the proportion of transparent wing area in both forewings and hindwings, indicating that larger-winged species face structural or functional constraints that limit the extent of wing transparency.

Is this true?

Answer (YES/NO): YES